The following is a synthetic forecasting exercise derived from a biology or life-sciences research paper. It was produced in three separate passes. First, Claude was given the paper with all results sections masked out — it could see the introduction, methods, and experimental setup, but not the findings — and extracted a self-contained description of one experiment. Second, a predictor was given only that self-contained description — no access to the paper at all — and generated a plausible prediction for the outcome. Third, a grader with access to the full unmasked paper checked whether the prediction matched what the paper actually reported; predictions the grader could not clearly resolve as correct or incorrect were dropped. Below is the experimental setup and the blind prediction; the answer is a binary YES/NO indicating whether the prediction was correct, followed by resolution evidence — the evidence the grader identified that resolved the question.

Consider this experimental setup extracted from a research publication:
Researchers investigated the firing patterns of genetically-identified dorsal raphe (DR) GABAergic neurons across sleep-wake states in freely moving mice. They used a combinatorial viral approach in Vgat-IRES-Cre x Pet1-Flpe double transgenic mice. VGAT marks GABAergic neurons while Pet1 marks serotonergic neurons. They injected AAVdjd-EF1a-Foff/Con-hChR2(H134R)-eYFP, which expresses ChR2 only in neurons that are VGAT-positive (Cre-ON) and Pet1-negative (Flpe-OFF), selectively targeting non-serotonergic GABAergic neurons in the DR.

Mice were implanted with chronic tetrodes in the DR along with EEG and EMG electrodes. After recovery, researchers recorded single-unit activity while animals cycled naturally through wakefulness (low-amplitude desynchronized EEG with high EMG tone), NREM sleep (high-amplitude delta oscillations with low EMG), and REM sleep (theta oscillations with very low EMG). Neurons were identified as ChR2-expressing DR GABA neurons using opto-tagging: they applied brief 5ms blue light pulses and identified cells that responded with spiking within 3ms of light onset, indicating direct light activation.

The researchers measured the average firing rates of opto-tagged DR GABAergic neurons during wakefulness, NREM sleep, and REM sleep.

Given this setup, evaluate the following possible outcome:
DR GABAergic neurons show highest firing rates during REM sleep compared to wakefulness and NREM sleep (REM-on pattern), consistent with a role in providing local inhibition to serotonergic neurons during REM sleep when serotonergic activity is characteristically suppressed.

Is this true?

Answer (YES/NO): NO